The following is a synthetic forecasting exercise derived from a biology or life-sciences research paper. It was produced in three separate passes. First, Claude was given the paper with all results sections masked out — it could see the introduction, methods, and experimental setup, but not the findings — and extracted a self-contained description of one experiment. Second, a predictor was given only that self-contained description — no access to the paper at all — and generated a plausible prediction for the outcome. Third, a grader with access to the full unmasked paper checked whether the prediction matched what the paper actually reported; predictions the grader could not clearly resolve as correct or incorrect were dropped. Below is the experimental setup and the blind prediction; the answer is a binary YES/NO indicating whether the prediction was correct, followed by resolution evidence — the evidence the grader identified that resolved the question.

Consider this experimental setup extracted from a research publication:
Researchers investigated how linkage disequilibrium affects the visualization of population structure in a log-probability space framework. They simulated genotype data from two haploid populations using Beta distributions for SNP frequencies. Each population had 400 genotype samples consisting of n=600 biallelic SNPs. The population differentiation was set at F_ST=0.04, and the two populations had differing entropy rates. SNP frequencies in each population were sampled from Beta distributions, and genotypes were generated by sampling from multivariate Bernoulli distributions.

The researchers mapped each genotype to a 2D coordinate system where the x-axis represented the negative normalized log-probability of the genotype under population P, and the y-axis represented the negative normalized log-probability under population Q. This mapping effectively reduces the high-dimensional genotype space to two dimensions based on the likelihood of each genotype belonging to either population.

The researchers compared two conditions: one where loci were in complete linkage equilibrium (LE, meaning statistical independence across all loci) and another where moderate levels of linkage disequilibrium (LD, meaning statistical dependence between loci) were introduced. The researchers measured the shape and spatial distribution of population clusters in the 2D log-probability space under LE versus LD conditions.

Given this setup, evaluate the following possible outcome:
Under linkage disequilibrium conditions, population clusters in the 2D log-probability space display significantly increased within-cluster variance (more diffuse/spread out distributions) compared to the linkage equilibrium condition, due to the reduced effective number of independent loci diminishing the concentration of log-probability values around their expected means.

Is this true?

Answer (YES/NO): YES